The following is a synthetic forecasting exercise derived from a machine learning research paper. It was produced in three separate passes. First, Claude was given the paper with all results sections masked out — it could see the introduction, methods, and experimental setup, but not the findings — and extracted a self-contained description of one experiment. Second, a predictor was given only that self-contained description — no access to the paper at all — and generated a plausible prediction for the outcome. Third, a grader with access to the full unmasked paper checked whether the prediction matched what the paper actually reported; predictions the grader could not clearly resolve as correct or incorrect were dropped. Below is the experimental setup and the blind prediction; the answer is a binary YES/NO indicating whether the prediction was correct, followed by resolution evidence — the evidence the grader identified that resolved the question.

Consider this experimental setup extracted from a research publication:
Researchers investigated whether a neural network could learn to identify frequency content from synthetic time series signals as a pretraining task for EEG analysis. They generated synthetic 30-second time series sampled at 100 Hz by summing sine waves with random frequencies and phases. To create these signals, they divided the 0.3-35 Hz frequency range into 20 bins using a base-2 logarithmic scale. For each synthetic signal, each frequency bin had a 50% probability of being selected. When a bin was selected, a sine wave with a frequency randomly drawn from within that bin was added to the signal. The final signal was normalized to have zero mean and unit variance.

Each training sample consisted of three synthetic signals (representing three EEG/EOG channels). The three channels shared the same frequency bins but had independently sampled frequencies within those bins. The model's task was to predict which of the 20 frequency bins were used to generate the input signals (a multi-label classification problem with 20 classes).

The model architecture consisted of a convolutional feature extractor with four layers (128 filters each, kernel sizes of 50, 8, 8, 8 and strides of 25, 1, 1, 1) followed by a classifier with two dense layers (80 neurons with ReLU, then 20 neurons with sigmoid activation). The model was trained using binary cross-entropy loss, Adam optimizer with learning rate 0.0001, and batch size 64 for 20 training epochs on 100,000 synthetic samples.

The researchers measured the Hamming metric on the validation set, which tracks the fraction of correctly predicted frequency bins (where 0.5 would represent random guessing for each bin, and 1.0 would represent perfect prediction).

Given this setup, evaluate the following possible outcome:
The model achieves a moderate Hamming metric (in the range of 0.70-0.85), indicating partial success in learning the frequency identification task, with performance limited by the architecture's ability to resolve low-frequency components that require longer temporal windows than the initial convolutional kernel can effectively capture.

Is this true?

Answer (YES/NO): NO